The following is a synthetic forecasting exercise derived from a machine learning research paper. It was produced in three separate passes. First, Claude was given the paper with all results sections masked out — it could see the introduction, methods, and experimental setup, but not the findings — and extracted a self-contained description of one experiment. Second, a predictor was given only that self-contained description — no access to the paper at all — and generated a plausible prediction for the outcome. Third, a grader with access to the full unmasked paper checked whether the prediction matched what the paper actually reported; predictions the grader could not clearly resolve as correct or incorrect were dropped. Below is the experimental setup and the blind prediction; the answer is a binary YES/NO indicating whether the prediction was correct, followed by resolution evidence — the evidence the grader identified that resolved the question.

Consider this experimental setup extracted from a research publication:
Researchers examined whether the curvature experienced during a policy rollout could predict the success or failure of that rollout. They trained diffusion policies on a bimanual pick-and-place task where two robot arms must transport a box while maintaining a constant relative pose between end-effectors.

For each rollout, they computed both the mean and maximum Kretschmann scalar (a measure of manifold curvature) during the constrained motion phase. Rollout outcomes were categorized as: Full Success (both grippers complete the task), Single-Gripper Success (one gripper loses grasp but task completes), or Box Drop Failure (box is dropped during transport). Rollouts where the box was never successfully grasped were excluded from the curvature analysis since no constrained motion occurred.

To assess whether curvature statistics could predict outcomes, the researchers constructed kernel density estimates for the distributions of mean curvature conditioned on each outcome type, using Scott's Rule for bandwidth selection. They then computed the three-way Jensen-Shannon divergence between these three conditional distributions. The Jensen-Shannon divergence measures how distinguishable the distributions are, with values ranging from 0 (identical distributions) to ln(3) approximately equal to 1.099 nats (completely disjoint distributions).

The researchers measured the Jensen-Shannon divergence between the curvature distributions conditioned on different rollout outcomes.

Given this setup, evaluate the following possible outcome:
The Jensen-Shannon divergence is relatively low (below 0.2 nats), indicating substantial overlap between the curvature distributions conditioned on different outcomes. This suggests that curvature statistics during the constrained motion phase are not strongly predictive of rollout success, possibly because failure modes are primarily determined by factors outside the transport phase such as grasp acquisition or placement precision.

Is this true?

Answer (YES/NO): YES